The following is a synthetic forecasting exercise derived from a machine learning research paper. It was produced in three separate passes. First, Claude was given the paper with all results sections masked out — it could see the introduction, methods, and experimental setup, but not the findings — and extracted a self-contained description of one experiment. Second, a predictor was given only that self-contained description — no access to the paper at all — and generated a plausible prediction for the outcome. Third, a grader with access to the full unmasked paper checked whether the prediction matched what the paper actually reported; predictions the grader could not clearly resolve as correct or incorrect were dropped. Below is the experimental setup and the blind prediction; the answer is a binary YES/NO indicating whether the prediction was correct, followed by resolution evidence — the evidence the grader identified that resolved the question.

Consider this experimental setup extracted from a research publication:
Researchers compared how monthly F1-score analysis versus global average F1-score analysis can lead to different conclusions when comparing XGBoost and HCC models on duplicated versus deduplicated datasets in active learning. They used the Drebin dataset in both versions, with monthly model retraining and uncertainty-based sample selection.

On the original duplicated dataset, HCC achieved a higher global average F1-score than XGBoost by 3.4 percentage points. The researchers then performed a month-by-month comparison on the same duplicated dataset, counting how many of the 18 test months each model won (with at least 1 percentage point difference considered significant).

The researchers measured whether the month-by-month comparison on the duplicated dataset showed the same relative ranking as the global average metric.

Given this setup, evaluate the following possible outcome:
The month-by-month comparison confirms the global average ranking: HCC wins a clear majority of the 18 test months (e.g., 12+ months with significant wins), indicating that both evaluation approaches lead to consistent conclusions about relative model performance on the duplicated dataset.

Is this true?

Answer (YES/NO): NO